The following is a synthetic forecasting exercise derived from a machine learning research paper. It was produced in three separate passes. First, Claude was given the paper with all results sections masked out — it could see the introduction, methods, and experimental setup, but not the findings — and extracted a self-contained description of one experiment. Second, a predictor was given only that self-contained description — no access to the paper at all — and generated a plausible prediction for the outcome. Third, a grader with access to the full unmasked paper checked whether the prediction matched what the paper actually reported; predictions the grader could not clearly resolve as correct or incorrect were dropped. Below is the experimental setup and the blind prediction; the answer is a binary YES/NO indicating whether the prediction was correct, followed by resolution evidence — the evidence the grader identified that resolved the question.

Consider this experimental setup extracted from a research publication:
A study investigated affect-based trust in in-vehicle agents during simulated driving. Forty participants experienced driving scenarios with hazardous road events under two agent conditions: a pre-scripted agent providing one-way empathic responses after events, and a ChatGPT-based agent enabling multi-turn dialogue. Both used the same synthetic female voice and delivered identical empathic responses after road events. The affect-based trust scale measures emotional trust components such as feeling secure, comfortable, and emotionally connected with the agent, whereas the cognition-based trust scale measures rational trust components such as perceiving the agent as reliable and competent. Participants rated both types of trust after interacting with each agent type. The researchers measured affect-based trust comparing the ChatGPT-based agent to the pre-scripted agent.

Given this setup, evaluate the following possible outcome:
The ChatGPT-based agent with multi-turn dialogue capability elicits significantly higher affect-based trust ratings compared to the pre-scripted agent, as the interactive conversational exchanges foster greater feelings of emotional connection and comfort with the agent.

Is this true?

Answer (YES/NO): YES